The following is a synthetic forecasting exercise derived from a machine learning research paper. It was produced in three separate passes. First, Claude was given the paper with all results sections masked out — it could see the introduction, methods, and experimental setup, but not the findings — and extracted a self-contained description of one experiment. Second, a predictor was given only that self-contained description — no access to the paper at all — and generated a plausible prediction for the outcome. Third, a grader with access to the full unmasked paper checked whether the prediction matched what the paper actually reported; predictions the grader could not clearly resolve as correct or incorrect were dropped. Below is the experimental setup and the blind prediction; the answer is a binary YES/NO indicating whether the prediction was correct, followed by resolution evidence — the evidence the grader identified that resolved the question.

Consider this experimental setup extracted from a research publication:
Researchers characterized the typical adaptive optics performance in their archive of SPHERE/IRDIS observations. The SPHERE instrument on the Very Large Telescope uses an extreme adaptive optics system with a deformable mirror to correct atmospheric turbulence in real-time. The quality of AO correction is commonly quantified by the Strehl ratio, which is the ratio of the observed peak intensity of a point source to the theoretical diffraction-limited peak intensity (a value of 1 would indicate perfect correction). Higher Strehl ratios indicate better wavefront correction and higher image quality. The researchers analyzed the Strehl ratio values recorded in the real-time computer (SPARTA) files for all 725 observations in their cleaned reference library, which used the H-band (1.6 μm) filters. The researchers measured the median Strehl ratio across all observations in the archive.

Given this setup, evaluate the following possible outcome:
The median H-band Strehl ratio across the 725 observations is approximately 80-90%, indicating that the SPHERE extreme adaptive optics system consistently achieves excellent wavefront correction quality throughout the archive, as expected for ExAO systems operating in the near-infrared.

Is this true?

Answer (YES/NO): NO